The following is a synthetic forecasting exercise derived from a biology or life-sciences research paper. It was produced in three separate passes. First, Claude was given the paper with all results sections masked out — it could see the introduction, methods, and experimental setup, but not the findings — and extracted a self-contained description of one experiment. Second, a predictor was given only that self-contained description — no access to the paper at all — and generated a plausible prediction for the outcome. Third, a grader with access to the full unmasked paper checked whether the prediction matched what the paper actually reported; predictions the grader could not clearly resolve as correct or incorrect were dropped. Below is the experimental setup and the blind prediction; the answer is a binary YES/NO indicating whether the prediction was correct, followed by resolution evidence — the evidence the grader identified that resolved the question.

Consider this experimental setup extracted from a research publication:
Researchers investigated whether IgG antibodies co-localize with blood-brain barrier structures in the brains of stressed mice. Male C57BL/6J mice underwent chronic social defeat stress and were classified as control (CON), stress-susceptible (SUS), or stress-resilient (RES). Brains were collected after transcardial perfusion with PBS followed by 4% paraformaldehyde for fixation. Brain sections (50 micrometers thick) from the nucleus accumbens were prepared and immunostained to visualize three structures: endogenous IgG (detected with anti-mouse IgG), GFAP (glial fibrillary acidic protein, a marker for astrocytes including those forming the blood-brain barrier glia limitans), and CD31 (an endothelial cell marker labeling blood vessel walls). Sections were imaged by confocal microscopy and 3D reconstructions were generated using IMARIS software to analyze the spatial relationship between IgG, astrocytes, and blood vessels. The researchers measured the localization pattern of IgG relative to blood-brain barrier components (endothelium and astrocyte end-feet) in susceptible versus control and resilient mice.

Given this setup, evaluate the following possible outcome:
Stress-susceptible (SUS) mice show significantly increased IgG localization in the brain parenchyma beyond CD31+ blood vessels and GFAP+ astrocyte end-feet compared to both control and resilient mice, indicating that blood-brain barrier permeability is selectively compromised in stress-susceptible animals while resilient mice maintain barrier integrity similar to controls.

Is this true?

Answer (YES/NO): NO